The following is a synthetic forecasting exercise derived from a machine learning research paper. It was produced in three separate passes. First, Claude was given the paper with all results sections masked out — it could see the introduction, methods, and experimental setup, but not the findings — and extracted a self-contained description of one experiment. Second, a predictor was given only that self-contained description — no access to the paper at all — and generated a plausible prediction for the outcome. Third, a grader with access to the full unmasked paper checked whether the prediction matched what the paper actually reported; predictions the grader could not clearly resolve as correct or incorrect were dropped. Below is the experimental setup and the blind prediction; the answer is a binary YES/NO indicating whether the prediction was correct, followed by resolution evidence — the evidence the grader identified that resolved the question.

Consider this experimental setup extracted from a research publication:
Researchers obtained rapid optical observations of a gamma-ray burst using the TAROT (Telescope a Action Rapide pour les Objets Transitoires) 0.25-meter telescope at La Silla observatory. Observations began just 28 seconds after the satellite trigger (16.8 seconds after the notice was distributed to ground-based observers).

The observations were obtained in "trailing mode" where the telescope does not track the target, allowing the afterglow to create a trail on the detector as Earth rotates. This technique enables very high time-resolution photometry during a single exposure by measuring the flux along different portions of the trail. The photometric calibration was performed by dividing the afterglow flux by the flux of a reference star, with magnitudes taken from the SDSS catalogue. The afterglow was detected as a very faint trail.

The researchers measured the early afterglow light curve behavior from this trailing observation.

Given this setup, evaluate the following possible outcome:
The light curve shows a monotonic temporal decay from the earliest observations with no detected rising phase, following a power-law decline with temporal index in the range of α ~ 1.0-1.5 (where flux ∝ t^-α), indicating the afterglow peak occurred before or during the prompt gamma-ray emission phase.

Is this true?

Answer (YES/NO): NO